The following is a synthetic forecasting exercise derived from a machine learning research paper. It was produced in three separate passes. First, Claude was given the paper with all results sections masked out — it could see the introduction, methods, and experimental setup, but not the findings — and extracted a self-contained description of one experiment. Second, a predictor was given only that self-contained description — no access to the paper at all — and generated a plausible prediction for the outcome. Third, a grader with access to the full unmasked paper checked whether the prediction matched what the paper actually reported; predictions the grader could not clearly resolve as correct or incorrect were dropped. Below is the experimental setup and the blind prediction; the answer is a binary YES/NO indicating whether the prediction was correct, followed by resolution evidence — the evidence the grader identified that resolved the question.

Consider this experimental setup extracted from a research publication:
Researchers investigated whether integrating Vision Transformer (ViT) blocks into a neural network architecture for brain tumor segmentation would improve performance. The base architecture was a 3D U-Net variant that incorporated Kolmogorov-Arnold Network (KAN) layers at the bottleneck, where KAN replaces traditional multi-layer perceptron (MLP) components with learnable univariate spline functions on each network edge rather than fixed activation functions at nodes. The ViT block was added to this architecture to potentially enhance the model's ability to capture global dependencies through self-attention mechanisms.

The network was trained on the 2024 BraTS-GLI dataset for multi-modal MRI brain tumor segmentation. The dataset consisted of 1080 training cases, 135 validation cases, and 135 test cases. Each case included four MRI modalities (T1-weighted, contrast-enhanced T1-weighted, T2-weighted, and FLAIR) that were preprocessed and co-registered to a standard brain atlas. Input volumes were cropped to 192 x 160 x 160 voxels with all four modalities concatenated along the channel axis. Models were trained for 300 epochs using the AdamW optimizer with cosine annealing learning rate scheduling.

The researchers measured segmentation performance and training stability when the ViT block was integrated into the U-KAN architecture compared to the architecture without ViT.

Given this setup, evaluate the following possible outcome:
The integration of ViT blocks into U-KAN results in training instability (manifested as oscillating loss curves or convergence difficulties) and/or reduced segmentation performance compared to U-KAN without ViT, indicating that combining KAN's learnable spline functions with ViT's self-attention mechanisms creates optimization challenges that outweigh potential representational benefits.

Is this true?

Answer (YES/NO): YES